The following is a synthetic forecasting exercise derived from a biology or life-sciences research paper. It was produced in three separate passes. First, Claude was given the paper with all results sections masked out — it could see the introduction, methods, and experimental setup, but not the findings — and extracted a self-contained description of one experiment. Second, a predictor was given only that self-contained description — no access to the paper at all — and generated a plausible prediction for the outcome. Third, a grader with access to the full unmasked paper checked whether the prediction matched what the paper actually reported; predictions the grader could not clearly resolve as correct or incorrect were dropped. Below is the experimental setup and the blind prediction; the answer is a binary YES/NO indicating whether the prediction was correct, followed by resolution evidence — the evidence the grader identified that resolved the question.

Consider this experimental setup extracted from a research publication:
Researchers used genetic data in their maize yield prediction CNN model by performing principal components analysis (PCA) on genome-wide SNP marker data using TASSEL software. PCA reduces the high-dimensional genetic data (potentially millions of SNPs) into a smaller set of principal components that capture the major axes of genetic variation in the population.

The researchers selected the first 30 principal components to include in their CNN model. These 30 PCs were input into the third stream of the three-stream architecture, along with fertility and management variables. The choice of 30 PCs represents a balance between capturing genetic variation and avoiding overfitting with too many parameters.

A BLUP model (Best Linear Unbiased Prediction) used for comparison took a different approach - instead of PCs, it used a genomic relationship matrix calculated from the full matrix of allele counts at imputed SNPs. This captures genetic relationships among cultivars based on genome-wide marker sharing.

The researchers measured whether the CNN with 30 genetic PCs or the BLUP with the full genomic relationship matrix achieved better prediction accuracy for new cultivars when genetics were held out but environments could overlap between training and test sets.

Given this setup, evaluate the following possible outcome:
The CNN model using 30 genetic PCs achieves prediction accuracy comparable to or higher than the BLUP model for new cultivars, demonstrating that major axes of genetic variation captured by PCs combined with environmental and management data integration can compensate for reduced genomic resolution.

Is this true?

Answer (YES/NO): YES